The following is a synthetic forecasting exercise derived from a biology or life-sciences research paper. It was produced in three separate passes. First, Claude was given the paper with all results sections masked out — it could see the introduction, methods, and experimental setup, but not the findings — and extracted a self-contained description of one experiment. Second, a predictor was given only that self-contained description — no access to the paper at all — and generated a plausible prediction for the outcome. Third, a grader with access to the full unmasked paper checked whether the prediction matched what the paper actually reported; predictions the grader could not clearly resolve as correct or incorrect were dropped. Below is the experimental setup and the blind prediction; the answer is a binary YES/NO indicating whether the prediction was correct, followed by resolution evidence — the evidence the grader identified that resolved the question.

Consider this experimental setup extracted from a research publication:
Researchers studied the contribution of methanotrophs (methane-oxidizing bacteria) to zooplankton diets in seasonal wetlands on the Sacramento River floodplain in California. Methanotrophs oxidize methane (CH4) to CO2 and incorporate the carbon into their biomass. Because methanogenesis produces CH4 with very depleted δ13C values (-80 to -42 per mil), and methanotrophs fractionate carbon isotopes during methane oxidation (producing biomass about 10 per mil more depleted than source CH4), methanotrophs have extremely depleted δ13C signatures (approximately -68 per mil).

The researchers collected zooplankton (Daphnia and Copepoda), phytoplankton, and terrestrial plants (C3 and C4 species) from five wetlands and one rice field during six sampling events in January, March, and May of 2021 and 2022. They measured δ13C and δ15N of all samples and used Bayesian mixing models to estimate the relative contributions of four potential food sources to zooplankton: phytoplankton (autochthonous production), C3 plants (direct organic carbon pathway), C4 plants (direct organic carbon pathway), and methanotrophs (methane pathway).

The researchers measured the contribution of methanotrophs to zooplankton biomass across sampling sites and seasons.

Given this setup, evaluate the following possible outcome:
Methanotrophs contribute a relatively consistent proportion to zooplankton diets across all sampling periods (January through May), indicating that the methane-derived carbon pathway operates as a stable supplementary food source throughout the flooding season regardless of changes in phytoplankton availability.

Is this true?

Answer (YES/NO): NO